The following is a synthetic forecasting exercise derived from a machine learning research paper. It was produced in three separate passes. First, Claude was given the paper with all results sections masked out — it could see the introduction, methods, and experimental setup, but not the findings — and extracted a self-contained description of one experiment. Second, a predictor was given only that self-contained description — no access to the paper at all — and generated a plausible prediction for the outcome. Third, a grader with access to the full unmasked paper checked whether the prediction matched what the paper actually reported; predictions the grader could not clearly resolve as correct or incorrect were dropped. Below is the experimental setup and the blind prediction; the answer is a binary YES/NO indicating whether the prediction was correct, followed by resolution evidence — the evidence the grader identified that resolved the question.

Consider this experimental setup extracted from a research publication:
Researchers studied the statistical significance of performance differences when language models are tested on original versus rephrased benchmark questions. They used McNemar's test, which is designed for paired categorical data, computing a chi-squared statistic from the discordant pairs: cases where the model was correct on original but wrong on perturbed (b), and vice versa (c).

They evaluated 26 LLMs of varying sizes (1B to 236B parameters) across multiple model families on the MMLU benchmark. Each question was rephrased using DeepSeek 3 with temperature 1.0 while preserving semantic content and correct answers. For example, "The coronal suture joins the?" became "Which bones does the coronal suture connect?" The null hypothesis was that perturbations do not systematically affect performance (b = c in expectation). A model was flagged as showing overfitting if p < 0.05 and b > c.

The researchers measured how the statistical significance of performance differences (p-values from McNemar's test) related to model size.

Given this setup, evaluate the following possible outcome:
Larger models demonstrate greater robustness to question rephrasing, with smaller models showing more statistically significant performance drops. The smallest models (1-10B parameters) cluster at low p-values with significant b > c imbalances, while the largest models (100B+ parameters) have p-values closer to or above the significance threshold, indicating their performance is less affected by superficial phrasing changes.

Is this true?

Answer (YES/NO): NO